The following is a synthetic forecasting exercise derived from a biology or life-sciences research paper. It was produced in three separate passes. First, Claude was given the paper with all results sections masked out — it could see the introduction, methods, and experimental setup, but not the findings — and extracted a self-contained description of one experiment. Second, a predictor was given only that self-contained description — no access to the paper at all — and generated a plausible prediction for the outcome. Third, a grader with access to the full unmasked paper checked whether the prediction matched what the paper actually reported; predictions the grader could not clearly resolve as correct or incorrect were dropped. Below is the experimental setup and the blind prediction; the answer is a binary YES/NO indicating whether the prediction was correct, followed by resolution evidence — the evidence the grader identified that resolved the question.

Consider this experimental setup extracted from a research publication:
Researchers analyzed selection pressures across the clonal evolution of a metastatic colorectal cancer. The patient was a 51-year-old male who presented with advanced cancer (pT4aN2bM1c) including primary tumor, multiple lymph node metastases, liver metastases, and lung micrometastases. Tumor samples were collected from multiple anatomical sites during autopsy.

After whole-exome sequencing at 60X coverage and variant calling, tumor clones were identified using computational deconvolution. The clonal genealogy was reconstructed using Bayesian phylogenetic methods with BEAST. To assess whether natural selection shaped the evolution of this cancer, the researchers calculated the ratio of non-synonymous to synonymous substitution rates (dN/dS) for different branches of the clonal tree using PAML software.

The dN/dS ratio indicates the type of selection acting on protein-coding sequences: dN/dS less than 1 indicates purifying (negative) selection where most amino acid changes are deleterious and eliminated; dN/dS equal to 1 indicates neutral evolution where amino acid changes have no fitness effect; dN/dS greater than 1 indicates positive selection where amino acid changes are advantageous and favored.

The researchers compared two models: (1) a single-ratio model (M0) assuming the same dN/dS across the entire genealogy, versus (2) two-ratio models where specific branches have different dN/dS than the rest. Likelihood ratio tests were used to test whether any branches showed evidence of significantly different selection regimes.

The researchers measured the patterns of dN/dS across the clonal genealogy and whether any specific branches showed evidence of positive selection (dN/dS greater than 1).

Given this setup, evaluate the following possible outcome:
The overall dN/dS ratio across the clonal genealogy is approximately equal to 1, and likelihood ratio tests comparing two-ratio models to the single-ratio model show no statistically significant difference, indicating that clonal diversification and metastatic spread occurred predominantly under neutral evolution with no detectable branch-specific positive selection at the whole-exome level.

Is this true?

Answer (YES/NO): NO